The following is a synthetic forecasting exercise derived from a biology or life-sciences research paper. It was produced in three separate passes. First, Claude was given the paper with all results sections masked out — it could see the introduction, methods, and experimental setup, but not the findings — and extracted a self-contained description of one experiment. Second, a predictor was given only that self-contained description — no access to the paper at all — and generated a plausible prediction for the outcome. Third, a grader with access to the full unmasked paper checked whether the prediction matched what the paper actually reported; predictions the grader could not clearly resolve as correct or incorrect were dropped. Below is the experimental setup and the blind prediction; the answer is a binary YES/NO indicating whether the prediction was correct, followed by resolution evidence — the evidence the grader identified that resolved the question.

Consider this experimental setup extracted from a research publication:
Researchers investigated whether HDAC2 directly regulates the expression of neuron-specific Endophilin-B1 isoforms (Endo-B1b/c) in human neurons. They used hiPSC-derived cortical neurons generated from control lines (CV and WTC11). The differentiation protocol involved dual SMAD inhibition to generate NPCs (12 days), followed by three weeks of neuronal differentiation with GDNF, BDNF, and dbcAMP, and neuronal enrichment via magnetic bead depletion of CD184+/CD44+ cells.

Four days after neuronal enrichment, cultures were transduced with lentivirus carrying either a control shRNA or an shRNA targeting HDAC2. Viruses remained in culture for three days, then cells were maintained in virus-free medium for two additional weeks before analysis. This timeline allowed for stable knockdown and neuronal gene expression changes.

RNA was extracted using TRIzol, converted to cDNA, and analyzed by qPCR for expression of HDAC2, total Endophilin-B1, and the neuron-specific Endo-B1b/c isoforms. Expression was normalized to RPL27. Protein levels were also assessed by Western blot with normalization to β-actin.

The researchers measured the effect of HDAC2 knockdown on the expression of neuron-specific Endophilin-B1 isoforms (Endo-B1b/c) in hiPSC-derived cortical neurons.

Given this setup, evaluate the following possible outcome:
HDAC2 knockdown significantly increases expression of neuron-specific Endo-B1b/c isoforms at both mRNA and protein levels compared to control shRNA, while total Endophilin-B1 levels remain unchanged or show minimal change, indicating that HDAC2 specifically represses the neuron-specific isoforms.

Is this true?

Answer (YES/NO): NO